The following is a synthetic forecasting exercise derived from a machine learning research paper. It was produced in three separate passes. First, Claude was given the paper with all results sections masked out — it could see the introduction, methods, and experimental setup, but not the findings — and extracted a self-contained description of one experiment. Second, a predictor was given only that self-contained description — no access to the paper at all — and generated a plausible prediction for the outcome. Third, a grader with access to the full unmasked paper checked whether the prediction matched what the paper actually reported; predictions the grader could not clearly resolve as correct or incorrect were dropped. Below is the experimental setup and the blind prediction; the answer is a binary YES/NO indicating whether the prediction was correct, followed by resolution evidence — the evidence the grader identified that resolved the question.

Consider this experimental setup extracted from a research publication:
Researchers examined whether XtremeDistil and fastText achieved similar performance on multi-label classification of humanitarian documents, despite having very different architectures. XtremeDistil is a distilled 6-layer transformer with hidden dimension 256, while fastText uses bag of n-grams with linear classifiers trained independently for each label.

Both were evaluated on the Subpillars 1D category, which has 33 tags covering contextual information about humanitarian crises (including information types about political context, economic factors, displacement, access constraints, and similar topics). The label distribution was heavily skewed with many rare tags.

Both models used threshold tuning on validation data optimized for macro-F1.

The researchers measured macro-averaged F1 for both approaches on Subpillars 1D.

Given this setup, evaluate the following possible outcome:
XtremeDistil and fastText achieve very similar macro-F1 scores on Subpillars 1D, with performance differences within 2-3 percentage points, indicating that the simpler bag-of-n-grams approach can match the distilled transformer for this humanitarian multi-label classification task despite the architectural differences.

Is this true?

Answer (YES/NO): NO